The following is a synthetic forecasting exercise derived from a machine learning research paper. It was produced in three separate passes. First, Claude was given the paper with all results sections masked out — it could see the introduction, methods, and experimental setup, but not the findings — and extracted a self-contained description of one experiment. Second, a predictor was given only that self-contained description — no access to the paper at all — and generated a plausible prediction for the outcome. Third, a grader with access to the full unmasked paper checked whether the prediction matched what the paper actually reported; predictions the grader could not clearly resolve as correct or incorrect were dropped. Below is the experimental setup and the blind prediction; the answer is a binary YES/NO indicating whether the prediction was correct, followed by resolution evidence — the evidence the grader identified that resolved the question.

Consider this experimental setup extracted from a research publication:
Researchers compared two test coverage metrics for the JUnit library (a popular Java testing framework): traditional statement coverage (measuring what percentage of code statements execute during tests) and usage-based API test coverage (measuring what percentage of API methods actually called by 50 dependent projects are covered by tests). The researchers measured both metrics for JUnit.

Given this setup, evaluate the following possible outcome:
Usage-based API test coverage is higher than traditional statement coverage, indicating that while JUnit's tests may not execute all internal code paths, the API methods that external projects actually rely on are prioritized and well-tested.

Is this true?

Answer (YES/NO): NO